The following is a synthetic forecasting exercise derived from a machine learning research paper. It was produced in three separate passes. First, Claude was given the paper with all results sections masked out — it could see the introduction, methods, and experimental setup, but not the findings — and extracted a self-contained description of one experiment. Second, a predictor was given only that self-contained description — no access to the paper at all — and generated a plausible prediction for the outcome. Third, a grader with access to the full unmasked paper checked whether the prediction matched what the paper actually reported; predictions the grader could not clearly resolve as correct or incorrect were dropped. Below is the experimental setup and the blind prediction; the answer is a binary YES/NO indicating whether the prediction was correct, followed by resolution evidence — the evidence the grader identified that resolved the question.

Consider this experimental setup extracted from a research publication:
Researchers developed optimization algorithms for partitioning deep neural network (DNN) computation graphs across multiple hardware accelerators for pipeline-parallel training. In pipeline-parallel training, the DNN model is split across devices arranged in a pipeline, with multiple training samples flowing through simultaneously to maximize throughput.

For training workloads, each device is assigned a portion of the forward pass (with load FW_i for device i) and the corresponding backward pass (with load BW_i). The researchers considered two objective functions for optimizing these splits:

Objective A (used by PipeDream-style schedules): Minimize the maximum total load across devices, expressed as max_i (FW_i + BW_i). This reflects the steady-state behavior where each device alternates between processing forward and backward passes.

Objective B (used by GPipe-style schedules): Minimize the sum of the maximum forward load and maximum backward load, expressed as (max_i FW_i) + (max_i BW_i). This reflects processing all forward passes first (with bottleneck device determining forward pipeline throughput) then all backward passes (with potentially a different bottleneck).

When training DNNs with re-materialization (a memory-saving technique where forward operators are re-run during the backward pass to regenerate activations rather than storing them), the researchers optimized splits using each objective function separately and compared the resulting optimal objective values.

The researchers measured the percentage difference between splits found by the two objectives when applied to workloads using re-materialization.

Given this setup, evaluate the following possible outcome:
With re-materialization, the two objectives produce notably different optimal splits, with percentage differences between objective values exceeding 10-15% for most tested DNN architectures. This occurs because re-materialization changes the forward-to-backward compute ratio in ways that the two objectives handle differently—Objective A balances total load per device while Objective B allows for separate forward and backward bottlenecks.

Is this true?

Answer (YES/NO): NO